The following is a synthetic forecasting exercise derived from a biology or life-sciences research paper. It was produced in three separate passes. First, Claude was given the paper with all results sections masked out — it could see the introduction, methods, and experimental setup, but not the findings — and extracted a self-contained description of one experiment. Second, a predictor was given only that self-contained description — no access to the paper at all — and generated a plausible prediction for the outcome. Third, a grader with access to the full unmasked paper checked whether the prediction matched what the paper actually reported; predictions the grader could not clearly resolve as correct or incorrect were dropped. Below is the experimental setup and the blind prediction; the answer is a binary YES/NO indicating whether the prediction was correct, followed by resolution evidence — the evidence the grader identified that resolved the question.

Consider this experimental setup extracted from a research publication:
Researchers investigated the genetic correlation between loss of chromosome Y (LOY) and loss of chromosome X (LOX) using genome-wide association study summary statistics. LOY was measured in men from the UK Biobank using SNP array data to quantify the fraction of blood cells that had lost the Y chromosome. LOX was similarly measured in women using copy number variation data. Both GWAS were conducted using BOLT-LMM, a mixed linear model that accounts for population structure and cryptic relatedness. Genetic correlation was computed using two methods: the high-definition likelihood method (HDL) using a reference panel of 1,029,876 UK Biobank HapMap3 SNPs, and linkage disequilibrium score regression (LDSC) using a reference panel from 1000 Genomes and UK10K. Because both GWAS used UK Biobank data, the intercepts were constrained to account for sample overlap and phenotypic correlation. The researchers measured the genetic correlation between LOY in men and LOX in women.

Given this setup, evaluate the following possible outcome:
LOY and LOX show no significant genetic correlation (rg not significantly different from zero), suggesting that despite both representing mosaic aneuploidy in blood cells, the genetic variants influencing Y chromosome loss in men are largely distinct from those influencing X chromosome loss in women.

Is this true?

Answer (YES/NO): NO